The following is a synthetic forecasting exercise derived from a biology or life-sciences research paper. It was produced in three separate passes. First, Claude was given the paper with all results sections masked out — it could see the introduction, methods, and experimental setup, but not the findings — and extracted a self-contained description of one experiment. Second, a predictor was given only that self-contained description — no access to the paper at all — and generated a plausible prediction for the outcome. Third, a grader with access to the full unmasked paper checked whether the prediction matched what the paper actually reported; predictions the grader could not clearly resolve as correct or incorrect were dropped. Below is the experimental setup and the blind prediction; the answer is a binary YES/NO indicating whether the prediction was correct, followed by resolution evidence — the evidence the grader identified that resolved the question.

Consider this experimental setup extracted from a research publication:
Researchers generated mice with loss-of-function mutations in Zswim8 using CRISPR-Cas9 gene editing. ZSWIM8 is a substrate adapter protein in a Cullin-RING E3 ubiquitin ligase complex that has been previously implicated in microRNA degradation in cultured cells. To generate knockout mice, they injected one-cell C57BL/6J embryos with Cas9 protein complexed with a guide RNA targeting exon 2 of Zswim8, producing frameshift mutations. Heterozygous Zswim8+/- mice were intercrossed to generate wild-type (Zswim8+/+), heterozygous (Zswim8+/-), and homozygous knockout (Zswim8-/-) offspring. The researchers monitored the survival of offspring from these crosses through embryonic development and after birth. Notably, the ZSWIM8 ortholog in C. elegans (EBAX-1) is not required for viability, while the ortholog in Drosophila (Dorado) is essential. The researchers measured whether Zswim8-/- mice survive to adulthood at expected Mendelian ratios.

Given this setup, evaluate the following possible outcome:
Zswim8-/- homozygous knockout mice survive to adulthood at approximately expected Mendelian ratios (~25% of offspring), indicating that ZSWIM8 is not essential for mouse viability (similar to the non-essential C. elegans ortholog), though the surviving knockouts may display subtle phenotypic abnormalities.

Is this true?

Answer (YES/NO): NO